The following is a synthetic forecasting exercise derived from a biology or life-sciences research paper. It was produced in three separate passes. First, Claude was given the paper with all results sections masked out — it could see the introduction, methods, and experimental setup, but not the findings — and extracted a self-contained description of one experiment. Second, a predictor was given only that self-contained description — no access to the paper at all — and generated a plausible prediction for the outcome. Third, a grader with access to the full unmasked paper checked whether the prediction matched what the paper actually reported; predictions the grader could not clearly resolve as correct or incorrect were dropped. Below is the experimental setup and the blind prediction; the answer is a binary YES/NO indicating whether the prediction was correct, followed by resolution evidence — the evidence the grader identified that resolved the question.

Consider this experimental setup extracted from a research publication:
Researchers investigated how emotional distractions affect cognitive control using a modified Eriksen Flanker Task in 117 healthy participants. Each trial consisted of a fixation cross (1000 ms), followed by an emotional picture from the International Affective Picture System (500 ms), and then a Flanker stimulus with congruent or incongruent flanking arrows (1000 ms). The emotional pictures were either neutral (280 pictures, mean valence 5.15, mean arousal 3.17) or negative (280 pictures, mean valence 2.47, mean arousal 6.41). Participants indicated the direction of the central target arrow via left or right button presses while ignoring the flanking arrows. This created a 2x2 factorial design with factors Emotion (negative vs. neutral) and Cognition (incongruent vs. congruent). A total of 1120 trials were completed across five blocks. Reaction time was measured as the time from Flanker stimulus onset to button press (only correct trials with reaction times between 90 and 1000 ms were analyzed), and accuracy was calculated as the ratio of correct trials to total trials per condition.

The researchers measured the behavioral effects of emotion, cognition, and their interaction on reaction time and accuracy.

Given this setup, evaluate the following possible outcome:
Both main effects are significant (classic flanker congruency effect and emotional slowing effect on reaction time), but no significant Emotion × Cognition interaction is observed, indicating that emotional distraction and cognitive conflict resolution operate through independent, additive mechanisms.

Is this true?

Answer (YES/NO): NO